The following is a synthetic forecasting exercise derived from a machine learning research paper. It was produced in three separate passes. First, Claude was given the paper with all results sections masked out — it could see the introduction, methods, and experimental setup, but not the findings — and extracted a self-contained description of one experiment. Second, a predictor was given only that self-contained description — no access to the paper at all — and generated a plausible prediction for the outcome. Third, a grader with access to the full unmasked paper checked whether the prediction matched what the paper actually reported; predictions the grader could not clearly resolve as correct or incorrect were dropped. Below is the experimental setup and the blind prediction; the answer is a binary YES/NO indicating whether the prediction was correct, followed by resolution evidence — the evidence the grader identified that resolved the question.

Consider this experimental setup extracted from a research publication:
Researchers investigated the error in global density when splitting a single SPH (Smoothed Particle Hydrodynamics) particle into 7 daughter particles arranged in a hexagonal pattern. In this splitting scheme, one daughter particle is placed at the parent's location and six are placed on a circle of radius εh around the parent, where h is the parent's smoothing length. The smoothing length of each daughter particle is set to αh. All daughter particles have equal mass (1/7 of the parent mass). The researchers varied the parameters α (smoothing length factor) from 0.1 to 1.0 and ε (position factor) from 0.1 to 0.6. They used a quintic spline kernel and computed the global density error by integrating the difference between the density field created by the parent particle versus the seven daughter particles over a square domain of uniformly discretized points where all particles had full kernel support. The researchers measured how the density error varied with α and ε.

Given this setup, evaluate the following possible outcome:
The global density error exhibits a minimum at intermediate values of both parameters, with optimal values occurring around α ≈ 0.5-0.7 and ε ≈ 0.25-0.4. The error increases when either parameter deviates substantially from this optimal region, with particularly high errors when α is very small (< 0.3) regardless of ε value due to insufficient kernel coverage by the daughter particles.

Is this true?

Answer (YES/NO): NO